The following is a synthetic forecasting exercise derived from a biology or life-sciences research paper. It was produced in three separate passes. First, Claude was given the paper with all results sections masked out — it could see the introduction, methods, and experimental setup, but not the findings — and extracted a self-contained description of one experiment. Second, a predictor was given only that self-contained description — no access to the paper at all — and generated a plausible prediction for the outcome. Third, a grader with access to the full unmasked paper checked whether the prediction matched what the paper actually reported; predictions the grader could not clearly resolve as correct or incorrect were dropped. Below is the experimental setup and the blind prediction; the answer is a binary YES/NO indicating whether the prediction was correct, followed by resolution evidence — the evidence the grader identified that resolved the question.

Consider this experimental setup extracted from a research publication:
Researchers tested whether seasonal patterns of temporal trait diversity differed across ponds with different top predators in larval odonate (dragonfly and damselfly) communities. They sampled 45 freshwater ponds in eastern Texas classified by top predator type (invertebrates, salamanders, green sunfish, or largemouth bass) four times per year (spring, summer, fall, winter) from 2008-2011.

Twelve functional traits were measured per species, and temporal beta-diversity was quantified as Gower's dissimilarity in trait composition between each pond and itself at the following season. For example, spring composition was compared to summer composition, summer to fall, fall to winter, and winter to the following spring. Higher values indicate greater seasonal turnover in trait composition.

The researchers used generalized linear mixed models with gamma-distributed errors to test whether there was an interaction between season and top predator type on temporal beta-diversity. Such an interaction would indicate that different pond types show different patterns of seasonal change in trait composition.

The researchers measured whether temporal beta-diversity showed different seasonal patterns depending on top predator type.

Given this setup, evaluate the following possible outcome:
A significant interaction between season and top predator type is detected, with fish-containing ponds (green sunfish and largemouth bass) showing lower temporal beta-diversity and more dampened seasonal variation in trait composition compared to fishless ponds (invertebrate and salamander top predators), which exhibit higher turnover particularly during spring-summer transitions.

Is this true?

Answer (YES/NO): NO